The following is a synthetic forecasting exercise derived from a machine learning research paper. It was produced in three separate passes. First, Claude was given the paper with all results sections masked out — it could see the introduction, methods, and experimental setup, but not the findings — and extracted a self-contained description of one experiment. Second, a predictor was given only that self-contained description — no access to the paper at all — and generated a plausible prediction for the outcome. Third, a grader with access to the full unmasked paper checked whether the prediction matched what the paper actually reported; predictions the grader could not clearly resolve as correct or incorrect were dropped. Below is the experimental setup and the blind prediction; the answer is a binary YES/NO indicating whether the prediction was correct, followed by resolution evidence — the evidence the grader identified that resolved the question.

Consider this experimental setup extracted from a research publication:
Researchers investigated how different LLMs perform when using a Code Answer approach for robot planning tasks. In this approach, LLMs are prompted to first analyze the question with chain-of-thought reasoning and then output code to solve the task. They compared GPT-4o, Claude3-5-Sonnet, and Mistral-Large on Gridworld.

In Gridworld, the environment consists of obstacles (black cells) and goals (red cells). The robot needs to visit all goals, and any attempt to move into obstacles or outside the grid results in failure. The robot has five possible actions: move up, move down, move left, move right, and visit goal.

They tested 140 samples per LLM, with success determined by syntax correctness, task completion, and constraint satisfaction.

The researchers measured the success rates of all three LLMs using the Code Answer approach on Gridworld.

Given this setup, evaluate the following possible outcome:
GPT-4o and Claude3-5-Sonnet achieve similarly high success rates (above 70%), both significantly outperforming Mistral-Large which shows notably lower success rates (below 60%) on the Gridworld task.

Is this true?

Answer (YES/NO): NO